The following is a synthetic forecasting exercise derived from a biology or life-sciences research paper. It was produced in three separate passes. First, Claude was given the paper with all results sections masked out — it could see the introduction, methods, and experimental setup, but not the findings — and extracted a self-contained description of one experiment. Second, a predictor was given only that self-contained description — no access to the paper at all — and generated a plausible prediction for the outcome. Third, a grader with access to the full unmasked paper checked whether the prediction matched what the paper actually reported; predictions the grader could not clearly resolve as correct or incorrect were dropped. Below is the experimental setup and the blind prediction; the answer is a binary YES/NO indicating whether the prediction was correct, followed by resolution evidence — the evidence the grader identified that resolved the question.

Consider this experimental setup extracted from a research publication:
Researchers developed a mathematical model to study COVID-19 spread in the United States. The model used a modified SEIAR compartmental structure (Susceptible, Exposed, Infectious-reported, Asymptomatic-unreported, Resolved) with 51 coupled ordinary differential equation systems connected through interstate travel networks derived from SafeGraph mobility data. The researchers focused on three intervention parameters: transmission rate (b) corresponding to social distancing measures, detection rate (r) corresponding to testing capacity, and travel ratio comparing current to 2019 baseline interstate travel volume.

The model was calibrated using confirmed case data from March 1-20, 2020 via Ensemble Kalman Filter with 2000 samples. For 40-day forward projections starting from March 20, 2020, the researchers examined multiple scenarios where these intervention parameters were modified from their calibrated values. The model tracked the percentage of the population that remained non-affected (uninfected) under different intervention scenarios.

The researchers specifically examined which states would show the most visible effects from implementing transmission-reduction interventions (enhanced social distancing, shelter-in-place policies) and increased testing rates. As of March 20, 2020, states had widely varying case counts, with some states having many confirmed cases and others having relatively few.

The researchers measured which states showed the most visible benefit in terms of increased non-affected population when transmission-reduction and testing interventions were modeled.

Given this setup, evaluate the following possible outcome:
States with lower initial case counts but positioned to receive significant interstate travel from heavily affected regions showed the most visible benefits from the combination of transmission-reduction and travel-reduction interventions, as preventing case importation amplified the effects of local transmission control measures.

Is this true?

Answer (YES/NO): NO